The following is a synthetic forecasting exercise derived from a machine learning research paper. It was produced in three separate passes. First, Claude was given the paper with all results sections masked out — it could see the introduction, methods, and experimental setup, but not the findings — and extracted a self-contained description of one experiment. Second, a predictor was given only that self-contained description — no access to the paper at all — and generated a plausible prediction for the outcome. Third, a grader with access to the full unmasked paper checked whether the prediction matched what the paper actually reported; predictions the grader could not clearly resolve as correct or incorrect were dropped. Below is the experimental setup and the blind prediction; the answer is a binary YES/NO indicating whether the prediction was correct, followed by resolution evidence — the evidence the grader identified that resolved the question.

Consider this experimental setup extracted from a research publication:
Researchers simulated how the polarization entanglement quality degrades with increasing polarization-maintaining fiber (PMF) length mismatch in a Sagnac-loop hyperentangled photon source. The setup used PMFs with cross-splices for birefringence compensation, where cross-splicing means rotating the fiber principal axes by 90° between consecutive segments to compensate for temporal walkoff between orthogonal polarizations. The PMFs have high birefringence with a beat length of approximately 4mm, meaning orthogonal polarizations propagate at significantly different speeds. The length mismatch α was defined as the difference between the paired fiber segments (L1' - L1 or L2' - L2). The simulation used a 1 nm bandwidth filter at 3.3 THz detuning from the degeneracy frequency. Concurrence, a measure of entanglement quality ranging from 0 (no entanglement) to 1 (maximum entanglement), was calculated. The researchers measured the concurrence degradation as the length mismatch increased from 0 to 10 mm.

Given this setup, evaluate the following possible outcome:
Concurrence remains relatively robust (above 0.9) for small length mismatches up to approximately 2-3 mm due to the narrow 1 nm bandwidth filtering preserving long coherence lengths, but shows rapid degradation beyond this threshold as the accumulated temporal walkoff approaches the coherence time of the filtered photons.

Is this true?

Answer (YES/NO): NO